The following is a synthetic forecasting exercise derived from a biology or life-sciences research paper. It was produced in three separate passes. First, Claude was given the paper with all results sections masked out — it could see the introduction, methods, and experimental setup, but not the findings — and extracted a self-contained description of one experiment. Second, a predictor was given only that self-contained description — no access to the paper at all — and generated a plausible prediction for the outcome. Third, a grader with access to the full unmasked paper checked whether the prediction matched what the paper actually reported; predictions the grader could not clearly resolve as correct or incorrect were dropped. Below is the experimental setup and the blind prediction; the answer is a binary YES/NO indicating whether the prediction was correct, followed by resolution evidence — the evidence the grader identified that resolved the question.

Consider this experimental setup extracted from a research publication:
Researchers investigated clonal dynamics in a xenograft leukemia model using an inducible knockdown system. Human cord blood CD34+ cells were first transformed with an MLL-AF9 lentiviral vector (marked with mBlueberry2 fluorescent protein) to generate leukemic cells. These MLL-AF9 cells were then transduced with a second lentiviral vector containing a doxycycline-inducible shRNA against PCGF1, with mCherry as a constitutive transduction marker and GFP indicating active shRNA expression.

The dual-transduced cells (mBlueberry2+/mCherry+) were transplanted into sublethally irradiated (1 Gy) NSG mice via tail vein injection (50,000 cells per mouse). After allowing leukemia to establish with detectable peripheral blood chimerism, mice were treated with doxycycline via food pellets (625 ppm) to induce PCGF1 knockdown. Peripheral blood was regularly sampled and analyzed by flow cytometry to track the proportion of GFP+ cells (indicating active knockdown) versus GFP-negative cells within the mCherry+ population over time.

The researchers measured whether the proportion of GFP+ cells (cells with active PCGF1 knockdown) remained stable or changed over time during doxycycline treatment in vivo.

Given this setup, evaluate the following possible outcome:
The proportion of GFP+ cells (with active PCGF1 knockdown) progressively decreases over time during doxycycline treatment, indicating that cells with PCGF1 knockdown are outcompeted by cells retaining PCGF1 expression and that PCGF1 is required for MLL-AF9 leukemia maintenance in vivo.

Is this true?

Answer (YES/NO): YES